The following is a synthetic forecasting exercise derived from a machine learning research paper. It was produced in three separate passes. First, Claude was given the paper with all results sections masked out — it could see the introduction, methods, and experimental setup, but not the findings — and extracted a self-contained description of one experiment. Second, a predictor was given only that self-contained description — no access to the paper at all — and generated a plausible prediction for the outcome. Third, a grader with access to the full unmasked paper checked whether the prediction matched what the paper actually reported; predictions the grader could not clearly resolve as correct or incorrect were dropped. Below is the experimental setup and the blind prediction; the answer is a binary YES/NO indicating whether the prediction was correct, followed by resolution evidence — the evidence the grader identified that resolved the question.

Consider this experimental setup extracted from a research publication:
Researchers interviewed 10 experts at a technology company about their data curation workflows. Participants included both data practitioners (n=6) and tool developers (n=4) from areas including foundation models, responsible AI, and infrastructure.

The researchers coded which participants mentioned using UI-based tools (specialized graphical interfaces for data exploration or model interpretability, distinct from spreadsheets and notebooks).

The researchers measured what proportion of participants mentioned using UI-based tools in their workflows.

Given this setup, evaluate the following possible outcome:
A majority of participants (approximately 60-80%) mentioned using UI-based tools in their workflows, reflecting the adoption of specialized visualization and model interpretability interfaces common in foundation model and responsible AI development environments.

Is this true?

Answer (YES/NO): NO